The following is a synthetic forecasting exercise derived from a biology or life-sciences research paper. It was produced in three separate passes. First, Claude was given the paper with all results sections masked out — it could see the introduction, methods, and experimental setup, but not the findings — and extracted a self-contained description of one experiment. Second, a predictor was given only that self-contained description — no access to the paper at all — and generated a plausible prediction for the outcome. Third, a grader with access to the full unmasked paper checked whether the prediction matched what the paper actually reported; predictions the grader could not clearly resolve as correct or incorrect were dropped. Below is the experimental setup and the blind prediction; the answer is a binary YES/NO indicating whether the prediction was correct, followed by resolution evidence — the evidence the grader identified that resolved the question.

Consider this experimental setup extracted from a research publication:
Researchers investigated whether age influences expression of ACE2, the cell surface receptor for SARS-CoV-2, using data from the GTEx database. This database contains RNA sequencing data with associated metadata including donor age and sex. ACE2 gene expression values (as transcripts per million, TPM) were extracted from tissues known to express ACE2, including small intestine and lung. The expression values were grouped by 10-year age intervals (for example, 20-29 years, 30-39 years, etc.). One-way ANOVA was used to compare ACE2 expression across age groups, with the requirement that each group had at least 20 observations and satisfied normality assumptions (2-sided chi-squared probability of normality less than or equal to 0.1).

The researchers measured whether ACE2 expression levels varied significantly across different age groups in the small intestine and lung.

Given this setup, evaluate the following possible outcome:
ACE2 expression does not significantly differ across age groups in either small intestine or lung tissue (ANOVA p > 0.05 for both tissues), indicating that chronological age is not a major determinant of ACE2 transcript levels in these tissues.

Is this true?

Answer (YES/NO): YES